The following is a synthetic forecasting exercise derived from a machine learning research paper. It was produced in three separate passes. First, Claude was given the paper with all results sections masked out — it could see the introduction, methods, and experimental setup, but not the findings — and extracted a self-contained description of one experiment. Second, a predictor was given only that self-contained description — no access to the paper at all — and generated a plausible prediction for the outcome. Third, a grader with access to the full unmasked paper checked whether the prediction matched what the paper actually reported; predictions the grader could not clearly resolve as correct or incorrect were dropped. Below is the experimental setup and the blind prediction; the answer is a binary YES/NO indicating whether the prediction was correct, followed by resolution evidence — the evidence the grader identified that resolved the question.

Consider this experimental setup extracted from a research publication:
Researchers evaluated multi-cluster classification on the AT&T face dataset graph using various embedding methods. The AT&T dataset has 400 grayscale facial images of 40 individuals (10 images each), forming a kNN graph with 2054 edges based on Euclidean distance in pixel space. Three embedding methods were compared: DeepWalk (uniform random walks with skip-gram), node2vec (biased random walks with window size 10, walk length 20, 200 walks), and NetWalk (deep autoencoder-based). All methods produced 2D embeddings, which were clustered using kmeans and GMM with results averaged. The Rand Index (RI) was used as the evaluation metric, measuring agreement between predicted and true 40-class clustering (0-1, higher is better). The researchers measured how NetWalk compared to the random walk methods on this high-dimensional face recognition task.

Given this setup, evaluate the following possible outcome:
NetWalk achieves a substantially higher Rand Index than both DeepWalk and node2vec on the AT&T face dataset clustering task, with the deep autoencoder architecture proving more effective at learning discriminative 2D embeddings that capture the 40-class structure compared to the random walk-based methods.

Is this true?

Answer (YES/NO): NO